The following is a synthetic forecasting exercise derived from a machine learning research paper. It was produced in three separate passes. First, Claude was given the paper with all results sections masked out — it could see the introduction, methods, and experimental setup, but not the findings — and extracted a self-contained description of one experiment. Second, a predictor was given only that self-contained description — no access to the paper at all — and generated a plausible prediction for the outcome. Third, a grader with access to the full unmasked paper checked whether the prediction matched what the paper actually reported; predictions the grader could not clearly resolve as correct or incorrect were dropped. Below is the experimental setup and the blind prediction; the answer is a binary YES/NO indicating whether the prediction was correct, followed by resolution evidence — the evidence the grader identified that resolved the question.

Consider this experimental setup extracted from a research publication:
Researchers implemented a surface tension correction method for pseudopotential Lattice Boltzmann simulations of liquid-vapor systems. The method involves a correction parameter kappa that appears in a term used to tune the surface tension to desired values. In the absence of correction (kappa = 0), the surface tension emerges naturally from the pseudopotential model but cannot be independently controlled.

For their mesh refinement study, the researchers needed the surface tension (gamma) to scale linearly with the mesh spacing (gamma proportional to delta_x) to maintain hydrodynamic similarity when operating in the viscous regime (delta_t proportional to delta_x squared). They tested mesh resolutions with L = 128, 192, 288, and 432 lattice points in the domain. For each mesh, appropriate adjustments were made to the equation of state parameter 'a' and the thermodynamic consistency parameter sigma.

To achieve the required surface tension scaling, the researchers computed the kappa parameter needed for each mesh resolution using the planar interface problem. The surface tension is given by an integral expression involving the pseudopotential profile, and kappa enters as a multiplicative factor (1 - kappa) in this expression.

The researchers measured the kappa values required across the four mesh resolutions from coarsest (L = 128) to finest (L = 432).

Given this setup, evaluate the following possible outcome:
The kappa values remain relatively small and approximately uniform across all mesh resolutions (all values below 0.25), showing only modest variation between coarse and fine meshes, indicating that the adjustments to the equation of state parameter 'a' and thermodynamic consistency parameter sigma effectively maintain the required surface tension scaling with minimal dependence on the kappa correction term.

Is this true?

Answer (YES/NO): NO